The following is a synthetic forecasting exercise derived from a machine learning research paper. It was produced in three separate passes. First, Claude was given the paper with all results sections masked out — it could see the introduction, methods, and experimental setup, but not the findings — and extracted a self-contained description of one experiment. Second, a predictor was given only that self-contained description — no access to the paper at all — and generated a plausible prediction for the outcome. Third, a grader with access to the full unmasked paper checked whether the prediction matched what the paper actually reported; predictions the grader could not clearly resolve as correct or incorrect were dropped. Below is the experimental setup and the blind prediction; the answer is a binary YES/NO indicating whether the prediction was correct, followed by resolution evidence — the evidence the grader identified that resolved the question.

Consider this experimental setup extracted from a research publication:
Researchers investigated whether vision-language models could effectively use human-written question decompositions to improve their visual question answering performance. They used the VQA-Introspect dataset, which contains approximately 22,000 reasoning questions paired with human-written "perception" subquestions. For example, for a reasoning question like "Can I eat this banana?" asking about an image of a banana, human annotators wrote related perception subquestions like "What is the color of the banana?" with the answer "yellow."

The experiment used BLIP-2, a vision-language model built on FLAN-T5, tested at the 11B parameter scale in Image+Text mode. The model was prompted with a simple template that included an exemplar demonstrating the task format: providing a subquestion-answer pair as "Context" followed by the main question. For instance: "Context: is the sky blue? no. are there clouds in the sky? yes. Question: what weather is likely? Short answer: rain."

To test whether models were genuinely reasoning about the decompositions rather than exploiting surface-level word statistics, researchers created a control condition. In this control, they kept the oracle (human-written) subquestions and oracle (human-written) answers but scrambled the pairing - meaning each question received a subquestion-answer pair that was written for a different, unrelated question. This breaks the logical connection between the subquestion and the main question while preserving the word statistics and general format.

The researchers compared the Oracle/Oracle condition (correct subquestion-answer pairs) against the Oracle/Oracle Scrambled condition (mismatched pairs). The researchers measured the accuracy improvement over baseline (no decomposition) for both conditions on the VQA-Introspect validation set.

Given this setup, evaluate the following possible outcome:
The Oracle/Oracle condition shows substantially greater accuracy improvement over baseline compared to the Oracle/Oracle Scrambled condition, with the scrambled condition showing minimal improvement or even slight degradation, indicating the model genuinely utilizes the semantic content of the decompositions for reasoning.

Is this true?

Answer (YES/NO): NO